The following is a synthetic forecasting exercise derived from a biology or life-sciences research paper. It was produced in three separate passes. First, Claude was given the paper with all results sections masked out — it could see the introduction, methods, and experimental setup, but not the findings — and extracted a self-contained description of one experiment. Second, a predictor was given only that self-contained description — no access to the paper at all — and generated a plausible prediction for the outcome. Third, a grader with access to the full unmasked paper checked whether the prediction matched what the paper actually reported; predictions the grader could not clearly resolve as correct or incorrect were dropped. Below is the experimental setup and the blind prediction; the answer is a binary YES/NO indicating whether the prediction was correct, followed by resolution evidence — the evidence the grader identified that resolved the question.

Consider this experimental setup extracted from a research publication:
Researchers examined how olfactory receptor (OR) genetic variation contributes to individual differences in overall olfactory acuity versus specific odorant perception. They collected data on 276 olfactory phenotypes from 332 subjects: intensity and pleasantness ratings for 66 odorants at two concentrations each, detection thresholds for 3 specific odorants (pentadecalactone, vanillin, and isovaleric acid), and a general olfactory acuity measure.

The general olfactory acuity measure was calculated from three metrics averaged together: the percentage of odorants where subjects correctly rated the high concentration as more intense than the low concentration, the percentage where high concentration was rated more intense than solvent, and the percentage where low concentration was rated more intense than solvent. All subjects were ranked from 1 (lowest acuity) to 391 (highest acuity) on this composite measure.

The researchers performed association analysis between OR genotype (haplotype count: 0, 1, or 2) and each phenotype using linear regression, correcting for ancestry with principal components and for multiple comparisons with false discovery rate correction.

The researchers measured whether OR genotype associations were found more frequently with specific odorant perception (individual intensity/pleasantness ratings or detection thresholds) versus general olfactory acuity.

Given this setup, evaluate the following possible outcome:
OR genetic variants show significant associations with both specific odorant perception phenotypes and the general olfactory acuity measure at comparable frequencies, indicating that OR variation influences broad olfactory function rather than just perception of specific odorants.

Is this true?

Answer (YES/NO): NO